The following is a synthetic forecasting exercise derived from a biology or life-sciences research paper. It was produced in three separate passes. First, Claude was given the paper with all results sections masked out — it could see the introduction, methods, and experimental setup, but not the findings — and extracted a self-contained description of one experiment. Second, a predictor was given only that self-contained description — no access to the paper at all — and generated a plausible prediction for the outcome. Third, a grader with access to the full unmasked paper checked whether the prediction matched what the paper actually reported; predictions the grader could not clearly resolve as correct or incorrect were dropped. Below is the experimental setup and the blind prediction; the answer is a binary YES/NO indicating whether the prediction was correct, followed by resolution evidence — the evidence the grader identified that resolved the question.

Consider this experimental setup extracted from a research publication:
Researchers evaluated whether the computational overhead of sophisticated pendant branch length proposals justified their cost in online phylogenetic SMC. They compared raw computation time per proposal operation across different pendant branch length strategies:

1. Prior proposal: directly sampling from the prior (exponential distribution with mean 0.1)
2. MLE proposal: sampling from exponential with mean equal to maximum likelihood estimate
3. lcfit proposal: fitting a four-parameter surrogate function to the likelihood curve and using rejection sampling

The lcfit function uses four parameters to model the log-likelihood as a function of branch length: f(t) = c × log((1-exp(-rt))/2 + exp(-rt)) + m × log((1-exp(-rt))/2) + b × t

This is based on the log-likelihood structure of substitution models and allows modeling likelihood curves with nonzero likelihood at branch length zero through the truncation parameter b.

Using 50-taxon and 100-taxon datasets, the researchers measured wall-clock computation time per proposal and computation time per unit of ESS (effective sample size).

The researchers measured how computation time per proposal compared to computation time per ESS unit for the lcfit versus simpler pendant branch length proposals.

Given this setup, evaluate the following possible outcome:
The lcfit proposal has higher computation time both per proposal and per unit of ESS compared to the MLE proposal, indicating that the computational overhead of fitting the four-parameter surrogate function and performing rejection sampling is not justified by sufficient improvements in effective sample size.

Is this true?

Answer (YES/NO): NO